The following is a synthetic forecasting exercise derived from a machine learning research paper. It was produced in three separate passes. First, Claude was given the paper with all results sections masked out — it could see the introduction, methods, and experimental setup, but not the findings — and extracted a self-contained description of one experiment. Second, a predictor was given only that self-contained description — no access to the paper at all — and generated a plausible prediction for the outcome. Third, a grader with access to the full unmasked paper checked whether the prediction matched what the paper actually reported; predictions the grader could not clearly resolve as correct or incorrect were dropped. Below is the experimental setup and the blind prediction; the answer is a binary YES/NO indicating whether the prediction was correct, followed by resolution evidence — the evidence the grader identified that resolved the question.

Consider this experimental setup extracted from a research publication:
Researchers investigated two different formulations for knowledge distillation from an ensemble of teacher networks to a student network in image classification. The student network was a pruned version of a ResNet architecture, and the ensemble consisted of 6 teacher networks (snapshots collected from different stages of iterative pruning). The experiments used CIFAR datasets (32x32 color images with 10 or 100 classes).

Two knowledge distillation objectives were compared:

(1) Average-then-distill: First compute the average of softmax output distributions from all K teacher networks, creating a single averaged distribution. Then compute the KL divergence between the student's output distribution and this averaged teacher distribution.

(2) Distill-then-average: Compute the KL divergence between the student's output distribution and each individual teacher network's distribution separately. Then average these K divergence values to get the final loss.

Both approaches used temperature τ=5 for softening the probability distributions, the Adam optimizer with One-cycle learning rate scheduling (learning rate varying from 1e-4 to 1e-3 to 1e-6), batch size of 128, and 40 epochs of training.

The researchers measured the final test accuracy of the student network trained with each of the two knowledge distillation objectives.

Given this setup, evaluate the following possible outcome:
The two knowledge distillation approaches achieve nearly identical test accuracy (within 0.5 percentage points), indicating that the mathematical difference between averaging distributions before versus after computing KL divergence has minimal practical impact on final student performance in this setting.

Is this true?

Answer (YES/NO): YES